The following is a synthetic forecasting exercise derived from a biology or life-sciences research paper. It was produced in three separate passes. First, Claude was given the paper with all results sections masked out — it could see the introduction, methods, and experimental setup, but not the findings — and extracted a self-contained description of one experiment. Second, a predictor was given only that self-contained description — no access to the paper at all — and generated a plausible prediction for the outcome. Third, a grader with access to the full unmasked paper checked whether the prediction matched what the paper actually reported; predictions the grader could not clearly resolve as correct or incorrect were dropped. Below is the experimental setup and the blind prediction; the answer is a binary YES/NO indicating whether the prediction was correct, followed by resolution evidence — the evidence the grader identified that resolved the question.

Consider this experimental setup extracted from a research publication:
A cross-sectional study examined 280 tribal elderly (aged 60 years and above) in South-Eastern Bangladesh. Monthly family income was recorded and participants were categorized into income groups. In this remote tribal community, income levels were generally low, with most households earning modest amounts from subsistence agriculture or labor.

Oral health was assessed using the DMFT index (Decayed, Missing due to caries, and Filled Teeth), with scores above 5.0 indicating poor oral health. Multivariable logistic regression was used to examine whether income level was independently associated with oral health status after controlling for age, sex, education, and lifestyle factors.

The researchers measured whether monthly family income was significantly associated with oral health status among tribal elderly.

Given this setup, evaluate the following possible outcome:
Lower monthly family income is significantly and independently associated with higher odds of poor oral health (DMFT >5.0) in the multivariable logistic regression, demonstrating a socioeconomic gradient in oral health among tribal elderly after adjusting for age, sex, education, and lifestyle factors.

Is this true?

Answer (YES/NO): NO